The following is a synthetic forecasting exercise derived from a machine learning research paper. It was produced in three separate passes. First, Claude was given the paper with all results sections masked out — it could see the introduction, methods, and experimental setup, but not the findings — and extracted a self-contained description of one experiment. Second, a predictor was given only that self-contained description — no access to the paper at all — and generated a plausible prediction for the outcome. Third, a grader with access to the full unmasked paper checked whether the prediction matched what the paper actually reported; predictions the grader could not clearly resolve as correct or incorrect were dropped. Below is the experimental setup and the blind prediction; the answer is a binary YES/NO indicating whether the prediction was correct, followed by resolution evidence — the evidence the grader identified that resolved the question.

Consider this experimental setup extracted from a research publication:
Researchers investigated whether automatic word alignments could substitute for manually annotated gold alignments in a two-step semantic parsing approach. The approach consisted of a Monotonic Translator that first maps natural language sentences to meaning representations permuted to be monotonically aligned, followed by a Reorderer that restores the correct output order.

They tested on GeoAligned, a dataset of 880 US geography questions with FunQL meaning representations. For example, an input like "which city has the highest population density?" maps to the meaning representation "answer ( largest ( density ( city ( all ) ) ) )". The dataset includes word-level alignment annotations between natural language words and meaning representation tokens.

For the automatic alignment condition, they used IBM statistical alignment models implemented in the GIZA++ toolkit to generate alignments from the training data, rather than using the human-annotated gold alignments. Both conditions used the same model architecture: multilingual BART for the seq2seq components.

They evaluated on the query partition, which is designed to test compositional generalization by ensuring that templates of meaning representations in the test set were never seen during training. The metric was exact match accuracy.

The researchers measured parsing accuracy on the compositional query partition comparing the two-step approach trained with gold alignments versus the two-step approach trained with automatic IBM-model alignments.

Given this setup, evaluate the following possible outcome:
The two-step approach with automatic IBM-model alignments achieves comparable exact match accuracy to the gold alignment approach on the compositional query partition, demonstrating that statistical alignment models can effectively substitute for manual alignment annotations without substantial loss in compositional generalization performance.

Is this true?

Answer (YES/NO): YES